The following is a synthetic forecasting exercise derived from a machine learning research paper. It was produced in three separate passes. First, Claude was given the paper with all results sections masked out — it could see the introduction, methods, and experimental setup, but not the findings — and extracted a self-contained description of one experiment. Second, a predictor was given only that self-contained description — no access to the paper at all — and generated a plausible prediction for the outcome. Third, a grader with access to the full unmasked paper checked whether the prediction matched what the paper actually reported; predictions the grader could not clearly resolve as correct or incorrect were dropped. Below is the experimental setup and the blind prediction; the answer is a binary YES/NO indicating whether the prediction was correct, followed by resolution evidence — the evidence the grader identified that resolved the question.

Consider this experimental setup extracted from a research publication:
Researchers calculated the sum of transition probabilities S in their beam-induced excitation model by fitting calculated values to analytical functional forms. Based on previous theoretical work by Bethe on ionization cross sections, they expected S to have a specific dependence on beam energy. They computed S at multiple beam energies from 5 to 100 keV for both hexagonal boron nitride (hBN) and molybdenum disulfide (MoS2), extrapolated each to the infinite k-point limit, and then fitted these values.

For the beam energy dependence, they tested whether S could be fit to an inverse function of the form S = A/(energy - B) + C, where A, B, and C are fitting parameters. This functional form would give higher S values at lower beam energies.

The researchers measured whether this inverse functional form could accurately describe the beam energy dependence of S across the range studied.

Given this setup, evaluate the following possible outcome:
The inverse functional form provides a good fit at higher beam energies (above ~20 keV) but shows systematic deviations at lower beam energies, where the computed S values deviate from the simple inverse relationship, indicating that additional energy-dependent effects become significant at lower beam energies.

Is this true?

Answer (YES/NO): NO